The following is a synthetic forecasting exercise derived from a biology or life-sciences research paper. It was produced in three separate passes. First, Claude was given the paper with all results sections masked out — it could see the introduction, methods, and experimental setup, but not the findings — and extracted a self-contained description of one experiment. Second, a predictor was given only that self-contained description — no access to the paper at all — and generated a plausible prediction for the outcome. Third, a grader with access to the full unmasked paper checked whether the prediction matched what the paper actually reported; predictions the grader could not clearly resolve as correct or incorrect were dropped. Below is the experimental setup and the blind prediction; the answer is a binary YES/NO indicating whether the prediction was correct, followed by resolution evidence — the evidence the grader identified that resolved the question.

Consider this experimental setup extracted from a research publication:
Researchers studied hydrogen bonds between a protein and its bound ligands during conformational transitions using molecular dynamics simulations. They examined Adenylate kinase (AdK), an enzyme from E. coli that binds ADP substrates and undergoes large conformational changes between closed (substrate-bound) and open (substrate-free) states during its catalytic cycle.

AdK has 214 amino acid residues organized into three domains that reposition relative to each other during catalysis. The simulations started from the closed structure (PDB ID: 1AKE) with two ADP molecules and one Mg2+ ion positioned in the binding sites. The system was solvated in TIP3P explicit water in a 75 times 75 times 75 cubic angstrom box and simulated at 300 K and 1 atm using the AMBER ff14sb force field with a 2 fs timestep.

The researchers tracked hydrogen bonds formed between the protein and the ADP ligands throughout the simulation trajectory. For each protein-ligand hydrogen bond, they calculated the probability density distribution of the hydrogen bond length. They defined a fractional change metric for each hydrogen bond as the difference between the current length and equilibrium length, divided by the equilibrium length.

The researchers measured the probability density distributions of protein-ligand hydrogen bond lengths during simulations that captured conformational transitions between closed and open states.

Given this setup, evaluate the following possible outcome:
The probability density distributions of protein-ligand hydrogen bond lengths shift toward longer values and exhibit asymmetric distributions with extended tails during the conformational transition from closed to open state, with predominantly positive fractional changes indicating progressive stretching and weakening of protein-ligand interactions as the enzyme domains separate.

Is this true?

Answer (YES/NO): NO